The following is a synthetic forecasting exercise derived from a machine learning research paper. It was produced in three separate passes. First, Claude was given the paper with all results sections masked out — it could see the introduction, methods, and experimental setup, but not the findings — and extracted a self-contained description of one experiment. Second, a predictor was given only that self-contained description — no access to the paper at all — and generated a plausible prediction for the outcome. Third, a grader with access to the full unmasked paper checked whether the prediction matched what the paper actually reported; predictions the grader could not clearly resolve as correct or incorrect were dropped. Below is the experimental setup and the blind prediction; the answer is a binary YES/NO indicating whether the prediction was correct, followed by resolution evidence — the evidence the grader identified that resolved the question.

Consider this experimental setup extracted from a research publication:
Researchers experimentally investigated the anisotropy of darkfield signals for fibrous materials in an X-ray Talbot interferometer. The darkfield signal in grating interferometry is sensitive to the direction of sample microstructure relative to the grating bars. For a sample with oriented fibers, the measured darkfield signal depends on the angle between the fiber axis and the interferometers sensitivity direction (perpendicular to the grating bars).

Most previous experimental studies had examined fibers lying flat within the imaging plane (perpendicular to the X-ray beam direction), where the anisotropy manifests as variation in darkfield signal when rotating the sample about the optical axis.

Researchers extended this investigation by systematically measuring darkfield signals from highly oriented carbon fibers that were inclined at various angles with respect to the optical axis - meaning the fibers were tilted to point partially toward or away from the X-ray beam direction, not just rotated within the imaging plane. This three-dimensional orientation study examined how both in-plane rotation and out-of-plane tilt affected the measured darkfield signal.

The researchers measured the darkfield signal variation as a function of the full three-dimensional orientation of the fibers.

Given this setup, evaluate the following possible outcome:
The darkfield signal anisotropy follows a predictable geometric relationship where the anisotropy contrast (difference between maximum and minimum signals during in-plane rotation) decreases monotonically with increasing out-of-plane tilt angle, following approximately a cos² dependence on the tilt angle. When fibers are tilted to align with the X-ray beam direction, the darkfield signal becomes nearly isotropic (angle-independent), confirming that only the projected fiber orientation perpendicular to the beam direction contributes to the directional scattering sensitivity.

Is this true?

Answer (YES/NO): NO